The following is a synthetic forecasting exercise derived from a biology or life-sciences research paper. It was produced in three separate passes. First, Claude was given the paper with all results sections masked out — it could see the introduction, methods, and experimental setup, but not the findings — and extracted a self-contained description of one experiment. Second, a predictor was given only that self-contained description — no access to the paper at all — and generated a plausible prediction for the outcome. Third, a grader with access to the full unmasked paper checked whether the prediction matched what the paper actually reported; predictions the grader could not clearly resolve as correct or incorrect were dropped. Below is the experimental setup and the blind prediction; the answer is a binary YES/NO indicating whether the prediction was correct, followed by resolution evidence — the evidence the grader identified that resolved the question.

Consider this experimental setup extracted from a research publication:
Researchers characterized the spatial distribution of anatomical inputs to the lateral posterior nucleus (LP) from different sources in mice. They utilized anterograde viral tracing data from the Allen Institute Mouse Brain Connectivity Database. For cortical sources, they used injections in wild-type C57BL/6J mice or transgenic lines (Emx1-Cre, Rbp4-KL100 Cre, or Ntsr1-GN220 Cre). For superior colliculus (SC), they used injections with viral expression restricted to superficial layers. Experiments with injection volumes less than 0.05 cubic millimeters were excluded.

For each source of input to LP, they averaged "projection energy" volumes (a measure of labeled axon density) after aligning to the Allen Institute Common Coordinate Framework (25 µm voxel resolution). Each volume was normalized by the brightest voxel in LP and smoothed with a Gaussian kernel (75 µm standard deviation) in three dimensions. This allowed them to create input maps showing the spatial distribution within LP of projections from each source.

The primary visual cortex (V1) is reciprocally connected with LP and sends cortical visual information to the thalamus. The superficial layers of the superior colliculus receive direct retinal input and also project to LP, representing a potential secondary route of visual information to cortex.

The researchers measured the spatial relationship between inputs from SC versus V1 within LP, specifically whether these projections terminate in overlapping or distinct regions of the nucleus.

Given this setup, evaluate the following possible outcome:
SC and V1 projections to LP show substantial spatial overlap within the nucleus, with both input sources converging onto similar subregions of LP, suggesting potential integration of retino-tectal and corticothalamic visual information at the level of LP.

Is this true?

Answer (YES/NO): NO